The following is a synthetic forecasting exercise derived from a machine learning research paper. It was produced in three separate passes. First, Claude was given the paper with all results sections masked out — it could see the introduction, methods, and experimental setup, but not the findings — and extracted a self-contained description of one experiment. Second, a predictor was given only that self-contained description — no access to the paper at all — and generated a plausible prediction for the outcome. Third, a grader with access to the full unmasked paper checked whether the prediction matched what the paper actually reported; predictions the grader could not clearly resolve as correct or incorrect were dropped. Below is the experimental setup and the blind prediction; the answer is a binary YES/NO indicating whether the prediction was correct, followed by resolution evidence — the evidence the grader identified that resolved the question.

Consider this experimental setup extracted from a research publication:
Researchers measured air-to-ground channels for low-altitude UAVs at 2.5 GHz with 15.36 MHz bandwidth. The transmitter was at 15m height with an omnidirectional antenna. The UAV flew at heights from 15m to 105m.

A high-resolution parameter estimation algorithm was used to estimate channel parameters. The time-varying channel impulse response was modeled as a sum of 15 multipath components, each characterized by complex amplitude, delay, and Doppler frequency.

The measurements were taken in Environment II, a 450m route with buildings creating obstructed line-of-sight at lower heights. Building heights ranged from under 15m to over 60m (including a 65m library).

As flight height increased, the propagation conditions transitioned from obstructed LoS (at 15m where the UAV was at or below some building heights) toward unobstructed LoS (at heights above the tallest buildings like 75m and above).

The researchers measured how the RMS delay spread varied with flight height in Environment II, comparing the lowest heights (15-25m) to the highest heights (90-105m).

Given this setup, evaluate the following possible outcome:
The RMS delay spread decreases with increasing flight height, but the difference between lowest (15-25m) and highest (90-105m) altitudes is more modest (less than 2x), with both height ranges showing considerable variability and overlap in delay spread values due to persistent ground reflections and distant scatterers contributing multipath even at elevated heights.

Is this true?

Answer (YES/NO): NO